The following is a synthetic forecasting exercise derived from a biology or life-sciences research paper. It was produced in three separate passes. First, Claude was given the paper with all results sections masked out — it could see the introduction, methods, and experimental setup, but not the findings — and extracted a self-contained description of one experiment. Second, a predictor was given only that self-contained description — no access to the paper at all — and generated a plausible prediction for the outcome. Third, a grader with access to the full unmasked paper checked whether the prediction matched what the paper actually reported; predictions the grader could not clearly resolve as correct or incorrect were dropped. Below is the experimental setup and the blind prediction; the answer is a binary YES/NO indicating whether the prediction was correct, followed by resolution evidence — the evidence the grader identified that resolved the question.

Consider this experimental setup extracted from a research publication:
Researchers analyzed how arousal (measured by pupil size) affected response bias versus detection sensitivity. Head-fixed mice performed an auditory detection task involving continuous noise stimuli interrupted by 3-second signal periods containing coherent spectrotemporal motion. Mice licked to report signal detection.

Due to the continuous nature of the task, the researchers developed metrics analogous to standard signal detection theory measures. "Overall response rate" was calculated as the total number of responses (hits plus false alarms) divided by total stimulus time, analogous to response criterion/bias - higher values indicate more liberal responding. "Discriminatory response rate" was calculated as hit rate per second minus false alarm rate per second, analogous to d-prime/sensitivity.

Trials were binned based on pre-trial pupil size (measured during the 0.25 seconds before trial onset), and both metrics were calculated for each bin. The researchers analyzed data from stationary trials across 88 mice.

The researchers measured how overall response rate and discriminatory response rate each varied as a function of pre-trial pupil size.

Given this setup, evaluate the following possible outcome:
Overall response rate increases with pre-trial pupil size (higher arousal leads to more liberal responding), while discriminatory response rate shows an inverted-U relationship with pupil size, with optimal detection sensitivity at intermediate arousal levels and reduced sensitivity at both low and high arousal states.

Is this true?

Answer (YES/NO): NO